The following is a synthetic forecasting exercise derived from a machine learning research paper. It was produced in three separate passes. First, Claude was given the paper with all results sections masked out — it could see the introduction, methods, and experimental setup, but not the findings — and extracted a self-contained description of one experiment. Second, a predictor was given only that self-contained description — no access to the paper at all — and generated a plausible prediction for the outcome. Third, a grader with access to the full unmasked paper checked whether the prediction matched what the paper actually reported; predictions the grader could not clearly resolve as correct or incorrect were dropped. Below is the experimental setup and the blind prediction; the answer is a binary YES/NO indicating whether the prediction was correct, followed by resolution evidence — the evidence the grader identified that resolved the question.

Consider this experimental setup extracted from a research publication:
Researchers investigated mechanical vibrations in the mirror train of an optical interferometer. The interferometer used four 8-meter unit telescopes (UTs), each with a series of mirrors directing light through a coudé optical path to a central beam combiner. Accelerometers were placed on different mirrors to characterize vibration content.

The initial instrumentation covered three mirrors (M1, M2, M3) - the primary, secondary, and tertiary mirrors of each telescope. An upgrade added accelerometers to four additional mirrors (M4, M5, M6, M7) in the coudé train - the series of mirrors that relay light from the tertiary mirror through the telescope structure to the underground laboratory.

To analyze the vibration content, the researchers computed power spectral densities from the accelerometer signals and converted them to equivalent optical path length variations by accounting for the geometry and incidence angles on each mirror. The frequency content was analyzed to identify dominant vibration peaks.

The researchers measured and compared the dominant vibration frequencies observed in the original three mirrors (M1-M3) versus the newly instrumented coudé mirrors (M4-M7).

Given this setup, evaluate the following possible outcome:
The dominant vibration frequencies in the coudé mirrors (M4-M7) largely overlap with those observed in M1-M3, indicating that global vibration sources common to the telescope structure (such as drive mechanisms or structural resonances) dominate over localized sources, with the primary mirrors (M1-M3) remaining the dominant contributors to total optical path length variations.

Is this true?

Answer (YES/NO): NO